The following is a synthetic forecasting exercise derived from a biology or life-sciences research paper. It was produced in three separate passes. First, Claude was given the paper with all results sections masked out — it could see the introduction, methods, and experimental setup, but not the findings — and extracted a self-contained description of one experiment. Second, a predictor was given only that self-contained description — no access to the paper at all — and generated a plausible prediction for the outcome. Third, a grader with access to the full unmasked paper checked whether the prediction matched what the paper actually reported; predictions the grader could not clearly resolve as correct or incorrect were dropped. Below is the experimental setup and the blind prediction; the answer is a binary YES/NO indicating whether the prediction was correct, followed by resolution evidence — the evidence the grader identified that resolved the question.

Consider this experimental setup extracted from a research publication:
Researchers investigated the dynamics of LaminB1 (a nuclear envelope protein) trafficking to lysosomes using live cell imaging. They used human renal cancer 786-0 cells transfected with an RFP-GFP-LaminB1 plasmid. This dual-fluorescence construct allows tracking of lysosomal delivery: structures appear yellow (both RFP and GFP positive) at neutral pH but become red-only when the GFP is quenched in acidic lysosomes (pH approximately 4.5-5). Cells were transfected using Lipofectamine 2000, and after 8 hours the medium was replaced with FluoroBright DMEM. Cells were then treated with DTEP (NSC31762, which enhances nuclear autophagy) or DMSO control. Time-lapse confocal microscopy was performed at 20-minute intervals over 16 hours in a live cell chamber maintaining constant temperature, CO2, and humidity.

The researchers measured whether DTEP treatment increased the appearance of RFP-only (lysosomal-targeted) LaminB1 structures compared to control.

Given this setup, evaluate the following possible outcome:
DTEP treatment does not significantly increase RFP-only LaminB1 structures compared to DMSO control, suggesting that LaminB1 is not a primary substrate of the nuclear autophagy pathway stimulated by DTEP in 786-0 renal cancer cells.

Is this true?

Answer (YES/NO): NO